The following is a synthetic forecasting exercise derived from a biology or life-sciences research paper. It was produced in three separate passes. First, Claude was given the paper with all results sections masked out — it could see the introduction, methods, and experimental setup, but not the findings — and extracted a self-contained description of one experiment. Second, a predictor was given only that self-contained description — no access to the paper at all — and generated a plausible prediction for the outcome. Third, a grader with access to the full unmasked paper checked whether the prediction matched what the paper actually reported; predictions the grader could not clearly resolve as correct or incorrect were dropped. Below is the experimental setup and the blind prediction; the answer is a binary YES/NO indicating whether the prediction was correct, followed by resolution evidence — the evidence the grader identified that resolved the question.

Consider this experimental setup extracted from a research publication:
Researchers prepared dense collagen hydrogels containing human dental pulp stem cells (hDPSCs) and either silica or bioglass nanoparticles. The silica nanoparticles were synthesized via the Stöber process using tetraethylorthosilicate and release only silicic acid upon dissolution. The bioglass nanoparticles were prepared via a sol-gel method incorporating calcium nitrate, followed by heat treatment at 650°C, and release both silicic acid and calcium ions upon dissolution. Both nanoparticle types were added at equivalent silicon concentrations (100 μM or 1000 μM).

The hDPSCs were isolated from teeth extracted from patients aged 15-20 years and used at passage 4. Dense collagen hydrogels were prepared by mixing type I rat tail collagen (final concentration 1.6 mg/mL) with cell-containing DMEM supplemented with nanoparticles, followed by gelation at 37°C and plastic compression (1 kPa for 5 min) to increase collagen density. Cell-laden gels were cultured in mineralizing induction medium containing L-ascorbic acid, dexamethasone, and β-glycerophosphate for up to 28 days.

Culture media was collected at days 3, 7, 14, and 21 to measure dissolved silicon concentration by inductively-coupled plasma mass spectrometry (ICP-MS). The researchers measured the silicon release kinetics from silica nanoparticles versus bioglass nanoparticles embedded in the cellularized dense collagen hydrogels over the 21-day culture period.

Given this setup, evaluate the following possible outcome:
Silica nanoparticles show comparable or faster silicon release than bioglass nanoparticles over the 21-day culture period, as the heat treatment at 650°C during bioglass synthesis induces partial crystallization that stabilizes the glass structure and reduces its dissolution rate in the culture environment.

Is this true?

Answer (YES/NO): NO